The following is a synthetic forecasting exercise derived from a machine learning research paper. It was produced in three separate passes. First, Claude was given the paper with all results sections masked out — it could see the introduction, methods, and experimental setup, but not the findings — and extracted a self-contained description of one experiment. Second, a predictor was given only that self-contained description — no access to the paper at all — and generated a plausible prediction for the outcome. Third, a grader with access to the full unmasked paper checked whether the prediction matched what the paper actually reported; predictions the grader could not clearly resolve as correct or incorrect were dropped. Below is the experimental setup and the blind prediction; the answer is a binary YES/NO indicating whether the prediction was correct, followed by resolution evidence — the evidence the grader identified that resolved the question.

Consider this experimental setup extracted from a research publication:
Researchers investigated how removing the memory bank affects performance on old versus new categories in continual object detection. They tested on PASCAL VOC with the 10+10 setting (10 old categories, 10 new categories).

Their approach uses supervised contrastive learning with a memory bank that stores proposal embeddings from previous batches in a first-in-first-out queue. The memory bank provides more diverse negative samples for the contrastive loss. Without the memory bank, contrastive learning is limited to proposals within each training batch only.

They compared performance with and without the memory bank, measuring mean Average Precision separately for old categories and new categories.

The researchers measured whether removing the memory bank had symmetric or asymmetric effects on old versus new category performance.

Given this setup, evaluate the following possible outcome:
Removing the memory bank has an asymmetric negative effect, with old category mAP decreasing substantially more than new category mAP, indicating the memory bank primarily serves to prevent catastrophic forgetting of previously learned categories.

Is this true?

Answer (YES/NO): YES